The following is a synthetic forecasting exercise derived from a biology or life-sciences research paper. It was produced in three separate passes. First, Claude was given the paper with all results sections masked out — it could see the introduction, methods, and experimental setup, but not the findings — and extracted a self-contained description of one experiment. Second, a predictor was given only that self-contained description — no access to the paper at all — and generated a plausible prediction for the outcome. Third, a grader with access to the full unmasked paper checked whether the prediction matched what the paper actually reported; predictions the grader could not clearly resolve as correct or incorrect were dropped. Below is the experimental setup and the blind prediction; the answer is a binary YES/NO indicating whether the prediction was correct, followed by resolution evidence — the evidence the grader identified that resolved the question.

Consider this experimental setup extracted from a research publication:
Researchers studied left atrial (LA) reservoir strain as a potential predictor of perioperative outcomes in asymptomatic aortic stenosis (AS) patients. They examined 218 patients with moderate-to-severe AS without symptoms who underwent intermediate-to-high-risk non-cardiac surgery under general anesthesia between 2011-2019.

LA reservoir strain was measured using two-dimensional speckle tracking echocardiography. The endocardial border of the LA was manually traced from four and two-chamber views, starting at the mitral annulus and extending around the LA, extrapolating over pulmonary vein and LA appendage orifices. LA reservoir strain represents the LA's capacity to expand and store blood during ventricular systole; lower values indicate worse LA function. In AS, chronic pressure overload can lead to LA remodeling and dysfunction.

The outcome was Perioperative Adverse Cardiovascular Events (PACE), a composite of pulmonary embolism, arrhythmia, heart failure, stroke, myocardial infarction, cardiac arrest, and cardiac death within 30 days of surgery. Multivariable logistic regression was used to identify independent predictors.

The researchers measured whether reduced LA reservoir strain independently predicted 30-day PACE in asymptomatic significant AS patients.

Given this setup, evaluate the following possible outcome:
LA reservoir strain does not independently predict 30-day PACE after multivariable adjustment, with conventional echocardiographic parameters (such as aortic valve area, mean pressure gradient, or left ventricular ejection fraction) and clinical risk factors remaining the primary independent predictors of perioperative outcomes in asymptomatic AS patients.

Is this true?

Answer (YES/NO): YES